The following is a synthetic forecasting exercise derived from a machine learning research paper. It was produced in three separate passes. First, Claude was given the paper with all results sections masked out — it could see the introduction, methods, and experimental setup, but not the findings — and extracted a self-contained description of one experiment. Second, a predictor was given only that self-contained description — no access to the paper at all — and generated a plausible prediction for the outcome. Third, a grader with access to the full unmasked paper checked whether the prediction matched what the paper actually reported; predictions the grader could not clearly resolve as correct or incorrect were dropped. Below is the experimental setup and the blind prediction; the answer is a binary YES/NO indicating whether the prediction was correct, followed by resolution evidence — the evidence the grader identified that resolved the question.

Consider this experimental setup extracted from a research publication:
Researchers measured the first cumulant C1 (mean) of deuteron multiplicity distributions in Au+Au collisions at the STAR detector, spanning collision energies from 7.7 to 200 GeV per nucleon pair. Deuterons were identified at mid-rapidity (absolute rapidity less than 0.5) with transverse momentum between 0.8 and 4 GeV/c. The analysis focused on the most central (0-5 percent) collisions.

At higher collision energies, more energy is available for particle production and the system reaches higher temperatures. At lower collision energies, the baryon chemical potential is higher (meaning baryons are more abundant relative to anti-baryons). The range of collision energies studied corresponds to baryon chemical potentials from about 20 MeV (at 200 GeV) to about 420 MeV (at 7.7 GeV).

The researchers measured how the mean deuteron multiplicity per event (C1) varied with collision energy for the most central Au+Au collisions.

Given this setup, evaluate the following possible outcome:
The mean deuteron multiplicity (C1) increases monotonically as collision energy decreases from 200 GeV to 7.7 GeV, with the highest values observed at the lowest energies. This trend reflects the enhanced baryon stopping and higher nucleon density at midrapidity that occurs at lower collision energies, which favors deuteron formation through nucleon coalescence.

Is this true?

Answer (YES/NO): YES